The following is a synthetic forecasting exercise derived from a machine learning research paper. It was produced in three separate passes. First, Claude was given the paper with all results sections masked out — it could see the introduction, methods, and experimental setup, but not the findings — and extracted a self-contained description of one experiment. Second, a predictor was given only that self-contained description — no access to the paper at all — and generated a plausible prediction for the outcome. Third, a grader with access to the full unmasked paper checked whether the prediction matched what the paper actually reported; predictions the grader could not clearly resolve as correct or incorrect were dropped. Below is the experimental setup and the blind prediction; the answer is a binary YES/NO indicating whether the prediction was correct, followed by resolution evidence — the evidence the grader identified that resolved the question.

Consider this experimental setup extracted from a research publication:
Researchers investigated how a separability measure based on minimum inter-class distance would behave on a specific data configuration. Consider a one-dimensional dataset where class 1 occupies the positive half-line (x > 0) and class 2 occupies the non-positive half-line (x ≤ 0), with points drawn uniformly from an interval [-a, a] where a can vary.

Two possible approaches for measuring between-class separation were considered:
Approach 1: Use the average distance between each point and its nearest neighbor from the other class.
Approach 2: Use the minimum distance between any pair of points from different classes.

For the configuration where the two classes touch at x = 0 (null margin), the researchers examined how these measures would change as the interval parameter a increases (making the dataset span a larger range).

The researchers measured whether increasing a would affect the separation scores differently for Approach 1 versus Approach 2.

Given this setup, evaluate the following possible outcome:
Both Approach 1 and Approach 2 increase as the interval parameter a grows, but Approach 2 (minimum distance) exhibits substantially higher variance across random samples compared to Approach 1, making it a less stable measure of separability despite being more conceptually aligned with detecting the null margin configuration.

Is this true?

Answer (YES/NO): NO